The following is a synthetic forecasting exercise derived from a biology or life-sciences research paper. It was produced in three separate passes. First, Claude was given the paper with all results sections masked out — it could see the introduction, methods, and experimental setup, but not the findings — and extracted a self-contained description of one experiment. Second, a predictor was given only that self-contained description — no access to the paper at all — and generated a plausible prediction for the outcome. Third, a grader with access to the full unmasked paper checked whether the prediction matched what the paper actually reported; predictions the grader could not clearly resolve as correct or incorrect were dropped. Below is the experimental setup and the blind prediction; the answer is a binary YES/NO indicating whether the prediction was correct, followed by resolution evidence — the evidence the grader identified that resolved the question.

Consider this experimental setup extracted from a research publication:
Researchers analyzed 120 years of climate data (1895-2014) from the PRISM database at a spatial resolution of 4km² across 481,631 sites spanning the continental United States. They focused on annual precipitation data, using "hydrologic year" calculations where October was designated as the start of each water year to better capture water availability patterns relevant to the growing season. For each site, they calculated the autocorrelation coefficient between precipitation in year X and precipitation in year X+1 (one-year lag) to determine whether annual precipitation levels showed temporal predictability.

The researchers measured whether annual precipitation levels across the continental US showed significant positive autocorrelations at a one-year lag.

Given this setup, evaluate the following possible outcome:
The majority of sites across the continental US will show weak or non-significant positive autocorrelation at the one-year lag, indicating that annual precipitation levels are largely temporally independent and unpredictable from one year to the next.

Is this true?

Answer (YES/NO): NO